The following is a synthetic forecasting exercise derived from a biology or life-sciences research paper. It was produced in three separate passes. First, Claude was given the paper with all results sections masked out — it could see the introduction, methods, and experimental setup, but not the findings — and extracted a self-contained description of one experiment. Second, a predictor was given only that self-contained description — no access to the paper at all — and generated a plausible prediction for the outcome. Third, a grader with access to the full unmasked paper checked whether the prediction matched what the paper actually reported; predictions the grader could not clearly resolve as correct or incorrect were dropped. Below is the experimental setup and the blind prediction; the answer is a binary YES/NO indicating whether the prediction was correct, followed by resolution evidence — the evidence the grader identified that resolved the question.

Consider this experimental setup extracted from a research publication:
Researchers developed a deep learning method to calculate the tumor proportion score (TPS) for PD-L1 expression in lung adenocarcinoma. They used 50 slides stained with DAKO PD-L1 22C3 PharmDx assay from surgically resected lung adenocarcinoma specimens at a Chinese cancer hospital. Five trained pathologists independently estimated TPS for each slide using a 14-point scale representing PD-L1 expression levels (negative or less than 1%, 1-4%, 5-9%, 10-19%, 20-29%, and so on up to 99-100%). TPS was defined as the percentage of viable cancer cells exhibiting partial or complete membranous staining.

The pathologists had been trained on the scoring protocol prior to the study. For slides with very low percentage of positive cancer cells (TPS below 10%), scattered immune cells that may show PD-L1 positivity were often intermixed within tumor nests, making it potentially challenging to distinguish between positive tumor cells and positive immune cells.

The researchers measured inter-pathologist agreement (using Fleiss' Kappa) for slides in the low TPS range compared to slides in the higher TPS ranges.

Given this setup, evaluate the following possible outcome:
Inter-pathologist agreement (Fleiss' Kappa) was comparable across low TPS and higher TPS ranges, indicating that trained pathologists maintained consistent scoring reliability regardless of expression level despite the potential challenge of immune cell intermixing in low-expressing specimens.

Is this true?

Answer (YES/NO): NO